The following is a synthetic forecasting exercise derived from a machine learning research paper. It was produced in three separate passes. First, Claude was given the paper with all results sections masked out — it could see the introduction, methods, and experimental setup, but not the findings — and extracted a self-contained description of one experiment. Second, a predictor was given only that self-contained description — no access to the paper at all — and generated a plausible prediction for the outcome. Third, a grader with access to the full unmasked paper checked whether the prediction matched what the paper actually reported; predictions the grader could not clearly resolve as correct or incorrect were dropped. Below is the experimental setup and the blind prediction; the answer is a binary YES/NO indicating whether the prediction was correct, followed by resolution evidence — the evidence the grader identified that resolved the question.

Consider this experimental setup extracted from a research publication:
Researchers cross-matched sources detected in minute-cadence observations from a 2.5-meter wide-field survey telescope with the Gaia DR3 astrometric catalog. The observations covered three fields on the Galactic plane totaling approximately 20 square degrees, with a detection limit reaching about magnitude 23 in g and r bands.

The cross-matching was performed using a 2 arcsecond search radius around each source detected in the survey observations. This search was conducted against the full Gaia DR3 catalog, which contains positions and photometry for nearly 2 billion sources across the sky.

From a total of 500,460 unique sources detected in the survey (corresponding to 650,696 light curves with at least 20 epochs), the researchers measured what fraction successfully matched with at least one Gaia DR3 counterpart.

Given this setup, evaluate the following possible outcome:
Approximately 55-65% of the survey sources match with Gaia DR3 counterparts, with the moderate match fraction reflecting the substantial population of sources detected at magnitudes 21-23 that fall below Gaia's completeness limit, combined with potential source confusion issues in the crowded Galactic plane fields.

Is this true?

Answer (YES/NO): NO